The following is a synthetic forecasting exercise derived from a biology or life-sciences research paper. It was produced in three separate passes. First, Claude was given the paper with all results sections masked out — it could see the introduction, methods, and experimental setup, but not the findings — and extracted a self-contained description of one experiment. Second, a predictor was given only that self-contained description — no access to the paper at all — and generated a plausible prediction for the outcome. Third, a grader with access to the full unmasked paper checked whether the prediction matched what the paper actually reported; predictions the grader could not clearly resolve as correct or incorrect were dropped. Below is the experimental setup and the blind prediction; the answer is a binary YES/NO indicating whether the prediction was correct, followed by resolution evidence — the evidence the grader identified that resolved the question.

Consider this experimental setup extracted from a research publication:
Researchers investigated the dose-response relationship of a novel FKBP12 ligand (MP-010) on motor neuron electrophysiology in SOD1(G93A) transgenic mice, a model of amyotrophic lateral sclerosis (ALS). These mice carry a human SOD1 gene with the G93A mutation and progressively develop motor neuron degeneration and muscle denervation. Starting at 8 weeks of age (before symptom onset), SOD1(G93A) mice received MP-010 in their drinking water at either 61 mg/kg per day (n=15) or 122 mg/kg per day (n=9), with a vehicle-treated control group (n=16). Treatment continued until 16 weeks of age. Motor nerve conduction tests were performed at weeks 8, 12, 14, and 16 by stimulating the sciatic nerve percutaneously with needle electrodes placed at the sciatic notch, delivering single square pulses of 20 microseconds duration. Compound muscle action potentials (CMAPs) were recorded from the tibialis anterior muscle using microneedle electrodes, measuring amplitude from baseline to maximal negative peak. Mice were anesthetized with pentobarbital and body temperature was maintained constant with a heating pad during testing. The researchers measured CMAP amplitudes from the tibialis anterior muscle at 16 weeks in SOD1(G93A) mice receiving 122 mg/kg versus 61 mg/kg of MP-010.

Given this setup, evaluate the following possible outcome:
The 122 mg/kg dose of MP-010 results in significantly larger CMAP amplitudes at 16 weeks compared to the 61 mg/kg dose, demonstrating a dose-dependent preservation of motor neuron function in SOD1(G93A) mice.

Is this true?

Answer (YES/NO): NO